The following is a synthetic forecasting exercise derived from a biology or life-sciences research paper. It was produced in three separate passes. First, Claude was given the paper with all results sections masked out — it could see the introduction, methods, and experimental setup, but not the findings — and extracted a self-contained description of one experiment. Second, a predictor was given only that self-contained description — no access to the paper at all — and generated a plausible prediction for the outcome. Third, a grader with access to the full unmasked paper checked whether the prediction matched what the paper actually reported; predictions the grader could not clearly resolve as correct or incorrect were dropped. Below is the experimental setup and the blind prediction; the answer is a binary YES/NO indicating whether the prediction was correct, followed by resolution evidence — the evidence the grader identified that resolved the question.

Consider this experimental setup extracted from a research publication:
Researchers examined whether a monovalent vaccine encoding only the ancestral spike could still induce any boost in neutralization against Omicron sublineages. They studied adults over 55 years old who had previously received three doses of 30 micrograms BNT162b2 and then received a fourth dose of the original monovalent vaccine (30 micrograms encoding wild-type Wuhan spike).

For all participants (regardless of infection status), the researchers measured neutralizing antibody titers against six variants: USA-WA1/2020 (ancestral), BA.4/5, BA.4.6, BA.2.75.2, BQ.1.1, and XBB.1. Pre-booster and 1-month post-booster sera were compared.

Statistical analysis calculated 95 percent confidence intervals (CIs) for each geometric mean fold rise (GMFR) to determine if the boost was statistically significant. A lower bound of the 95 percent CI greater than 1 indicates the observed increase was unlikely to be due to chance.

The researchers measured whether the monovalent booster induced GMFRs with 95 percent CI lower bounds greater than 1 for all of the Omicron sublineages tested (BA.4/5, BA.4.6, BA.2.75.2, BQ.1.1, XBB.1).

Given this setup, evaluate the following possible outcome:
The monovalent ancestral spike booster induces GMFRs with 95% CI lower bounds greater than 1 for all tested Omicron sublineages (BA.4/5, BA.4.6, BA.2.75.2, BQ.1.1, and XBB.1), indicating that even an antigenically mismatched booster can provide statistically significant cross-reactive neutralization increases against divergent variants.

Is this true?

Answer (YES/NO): YES